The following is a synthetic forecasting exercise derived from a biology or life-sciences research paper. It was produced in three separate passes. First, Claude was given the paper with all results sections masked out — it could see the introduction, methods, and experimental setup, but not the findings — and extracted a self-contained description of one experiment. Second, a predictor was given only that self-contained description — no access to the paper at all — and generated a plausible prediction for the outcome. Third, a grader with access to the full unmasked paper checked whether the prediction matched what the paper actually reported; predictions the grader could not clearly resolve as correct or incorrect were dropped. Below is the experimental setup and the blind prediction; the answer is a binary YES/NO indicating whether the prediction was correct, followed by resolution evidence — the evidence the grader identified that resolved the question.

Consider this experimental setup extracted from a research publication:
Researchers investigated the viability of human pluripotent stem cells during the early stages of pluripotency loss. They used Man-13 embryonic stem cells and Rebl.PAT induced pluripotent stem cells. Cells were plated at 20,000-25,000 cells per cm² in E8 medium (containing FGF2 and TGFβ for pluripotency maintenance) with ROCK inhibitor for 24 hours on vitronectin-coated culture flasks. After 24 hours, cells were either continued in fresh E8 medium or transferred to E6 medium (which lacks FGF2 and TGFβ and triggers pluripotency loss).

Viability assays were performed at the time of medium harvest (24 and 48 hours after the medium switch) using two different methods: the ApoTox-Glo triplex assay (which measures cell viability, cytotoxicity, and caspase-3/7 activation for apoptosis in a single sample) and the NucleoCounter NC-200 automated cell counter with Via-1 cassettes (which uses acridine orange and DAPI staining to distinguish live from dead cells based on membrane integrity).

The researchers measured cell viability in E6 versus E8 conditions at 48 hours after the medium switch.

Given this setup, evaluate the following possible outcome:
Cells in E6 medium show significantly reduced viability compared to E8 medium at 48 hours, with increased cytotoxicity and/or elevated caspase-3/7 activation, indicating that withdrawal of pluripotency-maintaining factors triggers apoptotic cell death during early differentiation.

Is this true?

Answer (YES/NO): NO